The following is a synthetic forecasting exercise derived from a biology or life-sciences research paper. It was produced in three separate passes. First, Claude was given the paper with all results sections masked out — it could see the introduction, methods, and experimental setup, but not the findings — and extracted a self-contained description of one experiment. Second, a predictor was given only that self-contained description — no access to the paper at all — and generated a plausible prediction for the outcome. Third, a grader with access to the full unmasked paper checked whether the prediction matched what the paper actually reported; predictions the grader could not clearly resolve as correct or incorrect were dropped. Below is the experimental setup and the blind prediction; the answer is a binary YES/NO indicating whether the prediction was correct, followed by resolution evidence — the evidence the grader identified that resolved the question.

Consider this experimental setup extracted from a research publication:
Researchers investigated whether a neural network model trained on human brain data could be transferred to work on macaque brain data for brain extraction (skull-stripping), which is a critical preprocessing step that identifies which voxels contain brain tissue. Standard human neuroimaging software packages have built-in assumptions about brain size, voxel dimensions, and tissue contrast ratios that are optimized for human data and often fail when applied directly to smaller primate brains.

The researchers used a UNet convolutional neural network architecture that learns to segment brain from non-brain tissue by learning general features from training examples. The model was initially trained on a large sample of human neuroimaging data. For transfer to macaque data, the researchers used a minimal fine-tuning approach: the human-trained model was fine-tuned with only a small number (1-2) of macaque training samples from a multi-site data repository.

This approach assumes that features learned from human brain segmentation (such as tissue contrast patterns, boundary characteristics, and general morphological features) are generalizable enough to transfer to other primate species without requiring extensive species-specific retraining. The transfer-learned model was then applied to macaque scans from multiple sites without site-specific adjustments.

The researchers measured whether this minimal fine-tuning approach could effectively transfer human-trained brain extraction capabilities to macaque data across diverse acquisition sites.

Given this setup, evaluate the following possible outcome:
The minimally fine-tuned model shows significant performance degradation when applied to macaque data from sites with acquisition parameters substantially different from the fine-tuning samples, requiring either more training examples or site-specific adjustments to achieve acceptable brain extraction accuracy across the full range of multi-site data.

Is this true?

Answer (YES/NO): NO